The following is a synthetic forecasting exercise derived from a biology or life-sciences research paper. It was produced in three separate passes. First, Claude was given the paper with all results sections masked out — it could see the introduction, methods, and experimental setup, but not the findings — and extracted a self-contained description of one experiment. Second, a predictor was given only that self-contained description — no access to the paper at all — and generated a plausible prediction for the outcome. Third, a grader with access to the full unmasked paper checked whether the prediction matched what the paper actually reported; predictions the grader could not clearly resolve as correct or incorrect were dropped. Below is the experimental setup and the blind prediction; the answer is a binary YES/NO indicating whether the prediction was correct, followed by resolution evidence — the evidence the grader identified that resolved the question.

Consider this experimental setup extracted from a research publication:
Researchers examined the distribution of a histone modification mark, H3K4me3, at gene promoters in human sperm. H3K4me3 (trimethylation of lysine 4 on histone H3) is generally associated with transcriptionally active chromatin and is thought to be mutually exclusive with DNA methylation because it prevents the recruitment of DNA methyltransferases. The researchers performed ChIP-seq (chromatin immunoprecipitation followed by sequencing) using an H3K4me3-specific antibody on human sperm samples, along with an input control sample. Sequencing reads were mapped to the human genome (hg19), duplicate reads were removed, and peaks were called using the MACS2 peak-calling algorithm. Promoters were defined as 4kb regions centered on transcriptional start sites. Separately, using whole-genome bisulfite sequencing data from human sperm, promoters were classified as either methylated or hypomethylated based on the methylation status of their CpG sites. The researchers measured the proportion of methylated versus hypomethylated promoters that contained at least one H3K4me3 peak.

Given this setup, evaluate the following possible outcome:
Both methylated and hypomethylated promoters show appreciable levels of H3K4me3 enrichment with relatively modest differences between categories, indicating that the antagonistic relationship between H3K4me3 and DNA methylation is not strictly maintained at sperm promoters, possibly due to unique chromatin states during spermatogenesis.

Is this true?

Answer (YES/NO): NO